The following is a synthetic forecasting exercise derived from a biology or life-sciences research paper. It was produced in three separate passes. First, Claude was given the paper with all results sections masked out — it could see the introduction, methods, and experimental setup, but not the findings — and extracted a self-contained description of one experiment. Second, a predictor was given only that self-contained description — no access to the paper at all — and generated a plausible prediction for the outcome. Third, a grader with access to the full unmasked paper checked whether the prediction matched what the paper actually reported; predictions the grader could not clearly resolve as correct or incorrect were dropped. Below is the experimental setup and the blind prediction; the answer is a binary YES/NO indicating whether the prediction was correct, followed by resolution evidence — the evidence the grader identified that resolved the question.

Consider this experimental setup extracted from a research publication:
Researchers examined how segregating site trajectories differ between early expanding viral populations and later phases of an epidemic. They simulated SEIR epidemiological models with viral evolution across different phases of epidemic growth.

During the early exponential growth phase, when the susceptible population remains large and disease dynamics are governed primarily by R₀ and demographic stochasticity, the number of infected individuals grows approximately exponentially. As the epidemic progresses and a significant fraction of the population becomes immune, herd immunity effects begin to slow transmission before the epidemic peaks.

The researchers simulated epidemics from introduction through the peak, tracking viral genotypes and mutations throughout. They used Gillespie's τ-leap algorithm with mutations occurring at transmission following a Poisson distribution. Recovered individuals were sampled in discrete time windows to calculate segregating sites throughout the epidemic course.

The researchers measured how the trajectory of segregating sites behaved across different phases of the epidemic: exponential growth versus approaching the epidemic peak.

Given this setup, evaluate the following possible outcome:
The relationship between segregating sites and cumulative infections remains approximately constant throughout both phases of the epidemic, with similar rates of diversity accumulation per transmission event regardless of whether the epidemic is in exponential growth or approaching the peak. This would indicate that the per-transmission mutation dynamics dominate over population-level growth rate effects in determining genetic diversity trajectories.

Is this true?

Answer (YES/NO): NO